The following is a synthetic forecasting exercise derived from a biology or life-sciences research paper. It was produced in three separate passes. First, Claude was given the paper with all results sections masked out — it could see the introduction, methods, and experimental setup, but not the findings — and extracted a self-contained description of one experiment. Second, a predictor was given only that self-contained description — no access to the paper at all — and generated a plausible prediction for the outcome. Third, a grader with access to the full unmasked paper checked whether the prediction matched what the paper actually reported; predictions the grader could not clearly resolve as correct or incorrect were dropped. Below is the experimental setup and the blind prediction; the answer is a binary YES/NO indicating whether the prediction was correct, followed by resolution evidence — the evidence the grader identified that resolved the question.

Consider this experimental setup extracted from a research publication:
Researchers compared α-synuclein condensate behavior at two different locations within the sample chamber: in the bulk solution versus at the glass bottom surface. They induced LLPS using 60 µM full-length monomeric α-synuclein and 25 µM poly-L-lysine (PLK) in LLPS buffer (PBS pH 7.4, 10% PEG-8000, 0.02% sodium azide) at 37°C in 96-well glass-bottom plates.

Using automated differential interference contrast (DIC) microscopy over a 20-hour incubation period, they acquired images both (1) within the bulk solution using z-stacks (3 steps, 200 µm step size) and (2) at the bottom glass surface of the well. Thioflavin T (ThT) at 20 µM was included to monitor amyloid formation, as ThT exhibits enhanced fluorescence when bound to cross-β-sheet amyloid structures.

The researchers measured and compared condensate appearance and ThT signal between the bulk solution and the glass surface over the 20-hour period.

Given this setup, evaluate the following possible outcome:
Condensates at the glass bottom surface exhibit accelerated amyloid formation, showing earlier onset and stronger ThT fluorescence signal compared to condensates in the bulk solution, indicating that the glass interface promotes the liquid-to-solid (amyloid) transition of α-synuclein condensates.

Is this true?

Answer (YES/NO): YES